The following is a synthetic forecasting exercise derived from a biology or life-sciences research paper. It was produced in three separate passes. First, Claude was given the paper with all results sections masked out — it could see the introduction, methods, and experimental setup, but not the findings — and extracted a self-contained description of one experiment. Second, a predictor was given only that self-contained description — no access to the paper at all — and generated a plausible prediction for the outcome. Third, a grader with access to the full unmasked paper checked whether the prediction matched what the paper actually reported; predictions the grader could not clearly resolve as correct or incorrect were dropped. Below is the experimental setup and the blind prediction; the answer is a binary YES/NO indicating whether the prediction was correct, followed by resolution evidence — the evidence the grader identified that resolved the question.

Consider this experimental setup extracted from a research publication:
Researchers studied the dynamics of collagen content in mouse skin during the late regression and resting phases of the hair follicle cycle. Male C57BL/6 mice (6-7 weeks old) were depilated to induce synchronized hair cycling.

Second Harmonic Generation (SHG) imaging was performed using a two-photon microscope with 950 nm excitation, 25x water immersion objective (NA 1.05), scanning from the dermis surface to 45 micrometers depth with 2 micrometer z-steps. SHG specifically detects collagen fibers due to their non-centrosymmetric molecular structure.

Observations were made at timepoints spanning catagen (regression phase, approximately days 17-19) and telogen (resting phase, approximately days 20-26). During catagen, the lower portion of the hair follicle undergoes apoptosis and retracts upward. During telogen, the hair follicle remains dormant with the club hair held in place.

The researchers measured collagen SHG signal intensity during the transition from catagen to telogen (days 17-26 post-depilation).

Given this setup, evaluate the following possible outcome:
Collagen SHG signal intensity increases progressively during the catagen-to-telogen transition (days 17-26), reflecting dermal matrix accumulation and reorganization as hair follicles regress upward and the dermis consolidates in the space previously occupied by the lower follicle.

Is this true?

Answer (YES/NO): YES